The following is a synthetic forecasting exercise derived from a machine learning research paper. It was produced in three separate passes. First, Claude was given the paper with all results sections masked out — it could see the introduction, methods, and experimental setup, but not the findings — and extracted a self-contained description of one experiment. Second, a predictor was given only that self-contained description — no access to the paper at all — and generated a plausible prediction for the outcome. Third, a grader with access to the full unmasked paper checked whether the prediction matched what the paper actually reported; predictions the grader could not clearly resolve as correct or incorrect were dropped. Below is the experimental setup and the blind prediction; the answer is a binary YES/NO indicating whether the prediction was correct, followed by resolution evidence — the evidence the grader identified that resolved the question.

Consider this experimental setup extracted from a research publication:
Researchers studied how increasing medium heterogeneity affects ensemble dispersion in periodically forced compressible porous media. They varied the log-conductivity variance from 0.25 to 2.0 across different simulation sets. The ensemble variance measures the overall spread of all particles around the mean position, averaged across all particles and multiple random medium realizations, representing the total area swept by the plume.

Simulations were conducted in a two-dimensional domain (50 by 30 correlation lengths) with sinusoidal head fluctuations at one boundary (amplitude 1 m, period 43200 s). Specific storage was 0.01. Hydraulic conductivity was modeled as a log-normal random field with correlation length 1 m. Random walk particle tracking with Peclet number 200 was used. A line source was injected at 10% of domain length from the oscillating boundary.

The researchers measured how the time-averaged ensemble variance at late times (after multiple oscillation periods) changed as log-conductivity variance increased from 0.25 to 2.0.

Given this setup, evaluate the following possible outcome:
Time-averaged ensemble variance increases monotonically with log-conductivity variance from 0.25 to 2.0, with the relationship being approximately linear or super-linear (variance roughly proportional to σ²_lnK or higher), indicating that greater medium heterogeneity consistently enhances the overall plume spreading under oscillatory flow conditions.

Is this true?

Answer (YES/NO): NO